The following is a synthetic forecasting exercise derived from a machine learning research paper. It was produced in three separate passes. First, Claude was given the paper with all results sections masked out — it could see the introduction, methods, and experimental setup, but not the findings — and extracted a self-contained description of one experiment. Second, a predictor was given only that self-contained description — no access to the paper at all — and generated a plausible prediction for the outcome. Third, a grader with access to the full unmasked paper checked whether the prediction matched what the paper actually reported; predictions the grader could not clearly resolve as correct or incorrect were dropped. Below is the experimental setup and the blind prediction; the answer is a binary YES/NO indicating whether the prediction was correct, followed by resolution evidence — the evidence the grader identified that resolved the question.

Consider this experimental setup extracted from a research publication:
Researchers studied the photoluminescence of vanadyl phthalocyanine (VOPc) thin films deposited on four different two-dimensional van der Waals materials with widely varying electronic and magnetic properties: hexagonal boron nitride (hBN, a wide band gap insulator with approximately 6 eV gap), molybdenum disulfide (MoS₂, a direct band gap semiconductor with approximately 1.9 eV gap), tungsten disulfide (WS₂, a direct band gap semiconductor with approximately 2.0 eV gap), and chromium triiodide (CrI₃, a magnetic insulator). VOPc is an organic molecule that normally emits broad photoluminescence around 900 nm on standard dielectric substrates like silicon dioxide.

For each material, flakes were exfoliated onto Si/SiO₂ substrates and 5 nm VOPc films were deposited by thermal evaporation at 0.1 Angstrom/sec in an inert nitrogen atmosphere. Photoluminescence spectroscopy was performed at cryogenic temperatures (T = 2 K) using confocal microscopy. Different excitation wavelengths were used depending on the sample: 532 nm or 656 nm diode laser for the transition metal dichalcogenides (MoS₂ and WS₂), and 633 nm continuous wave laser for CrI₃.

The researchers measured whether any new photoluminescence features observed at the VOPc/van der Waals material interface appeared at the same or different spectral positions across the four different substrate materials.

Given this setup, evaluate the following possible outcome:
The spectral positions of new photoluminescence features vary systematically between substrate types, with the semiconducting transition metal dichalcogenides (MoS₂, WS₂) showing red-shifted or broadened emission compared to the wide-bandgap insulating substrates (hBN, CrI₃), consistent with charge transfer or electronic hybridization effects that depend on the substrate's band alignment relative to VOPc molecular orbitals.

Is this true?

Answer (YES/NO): NO